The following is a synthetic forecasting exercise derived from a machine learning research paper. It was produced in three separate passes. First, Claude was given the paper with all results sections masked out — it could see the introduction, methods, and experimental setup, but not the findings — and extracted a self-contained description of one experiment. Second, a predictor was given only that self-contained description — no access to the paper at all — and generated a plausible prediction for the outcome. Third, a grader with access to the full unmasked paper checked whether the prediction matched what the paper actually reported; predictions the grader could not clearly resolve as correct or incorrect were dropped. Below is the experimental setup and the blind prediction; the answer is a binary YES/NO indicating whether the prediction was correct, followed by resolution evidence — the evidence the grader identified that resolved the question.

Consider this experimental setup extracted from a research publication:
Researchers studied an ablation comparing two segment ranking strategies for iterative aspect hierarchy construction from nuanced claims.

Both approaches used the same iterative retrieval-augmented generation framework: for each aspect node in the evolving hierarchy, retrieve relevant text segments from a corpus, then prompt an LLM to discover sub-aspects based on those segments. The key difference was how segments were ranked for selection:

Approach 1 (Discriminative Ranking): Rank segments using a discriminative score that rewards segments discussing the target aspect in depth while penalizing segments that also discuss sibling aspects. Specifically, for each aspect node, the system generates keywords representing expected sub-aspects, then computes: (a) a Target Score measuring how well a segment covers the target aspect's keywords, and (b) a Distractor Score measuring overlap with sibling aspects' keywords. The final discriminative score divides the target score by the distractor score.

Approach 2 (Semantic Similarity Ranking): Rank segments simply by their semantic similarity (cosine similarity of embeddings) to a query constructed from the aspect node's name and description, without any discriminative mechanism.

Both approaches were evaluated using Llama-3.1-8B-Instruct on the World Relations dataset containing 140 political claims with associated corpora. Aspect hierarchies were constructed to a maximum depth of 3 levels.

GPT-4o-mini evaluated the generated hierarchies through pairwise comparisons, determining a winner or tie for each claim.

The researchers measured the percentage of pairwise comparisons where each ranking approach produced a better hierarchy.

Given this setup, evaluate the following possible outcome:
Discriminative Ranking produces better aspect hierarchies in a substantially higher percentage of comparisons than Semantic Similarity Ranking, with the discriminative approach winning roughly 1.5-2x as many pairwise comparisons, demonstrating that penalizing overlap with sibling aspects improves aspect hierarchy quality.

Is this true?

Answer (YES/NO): NO